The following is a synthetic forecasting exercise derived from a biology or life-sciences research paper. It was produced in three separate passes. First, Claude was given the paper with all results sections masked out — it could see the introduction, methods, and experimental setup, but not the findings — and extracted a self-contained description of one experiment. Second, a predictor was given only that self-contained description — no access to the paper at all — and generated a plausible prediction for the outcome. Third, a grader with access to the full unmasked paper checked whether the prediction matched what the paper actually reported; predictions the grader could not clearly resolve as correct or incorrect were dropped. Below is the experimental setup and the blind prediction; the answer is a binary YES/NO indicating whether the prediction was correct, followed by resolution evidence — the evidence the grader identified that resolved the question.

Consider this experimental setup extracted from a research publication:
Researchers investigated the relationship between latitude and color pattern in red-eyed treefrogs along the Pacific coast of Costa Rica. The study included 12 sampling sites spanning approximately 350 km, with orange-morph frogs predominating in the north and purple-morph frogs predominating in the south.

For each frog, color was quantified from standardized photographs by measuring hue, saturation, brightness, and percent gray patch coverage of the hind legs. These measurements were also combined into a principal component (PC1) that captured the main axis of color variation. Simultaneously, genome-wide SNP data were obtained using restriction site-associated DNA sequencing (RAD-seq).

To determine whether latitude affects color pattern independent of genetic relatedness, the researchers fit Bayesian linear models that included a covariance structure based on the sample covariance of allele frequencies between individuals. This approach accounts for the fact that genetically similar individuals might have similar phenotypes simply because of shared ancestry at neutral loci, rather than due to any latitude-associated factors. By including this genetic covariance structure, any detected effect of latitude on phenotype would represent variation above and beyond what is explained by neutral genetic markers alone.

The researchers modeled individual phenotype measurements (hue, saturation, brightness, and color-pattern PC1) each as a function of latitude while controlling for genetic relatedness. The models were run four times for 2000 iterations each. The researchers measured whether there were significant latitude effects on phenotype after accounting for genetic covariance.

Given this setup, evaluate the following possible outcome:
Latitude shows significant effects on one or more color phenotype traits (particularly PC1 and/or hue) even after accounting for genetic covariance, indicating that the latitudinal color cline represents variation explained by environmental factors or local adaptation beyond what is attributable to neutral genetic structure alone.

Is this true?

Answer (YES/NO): YES